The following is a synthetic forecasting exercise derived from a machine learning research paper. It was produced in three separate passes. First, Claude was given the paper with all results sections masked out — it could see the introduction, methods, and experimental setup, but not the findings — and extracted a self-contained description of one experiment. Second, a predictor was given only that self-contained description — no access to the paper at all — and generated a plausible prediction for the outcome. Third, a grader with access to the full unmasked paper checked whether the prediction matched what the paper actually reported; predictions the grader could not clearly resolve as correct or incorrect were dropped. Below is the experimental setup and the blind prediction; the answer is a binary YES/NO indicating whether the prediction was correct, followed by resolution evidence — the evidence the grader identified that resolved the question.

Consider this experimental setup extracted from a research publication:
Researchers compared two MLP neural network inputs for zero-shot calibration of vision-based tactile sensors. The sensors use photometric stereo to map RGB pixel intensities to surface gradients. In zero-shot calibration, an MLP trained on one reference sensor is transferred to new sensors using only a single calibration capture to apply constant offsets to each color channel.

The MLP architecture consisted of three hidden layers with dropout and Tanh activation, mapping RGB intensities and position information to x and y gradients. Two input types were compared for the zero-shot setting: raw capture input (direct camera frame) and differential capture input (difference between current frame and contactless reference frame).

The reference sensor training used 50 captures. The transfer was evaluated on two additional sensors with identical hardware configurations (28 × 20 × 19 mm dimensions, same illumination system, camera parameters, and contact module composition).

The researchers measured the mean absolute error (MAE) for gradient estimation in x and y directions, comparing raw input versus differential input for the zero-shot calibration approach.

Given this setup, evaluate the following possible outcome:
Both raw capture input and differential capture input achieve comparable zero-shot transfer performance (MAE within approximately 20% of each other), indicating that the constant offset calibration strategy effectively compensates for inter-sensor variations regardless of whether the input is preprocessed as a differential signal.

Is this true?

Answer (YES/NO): NO